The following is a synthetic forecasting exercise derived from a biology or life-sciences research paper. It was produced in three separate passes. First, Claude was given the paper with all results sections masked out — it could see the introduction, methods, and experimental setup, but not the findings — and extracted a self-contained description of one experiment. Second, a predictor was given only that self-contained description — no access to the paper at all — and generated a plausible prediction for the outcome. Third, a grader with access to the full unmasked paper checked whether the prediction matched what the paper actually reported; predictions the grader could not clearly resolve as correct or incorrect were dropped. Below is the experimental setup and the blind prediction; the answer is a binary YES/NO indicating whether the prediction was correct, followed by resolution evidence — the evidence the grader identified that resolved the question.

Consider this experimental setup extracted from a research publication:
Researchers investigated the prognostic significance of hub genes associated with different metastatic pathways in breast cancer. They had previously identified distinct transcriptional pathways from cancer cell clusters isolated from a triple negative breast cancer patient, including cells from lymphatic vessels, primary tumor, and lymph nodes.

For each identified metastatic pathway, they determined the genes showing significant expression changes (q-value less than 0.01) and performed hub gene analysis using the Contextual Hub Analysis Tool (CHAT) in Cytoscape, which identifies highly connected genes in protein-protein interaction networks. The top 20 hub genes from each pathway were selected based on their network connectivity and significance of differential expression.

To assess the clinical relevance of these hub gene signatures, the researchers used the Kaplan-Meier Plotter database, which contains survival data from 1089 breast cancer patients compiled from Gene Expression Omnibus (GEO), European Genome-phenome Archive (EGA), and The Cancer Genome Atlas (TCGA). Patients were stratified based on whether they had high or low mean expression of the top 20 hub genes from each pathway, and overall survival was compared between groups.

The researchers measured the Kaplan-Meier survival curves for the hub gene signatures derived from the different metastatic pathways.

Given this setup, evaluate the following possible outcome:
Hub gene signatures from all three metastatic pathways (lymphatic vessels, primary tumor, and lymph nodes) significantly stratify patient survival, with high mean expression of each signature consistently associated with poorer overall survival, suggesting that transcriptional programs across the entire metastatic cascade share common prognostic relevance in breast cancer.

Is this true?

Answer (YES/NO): NO